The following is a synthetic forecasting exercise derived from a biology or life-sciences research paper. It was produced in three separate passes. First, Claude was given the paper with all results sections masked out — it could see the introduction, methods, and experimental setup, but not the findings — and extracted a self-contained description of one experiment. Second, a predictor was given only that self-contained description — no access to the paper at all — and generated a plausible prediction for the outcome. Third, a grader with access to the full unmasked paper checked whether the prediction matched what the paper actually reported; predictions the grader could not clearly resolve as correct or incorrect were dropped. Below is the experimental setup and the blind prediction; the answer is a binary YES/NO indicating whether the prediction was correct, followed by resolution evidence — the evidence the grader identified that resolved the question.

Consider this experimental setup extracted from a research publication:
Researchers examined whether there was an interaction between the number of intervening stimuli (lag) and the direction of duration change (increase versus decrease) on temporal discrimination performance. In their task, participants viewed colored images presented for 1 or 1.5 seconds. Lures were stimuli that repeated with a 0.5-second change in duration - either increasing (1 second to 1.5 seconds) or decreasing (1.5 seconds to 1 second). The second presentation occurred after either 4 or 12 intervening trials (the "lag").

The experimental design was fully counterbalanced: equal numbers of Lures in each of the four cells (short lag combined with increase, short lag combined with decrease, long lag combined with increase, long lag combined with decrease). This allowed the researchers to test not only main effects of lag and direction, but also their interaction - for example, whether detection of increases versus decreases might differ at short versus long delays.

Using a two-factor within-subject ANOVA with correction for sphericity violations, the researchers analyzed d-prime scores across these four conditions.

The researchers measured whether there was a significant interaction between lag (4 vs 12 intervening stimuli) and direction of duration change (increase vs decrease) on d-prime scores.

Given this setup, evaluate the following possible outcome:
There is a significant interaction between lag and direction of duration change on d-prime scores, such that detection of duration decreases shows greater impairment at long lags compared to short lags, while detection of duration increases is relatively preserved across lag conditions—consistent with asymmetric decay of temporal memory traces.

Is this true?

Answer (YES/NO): NO